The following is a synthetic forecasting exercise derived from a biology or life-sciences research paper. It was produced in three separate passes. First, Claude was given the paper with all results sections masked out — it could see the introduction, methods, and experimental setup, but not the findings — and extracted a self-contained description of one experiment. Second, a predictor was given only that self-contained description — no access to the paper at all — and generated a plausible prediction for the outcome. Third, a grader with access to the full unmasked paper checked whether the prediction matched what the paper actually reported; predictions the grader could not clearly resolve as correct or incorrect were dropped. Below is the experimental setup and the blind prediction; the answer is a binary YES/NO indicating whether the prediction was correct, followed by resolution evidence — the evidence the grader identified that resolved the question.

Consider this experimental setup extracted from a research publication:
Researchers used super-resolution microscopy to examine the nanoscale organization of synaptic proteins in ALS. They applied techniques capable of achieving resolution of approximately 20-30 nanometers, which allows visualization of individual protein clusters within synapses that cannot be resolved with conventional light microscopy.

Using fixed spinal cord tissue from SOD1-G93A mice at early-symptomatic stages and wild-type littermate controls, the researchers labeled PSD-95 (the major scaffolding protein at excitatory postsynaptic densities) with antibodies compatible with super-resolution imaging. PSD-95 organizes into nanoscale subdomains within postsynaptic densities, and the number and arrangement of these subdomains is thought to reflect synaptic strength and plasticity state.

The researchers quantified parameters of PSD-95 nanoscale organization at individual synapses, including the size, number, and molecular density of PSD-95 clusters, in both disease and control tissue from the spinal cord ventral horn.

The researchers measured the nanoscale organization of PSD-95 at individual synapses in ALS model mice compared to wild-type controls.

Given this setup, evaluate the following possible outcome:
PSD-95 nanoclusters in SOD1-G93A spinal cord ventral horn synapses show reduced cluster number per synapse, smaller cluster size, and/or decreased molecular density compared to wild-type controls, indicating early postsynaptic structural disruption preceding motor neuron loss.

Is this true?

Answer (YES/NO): NO